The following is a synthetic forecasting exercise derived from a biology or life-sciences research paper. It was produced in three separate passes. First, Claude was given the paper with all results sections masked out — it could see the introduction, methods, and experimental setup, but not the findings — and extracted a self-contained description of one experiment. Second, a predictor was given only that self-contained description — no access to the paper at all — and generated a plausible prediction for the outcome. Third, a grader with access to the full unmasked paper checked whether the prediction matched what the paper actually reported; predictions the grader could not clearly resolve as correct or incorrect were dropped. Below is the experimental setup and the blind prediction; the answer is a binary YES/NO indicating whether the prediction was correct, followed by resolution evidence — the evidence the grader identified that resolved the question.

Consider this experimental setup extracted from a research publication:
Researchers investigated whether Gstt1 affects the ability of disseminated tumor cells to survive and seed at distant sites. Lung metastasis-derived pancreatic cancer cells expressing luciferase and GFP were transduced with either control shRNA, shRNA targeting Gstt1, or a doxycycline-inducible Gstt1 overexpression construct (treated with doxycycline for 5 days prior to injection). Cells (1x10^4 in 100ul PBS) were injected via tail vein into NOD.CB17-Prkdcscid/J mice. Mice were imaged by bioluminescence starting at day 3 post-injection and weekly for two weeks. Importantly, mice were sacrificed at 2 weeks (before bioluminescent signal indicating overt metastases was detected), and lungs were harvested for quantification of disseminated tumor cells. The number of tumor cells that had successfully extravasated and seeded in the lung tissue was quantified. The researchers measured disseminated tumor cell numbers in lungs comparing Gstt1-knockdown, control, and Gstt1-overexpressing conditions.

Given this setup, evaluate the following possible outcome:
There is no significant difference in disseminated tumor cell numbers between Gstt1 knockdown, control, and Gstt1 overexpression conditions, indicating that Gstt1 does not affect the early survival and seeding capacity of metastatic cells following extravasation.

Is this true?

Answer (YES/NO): NO